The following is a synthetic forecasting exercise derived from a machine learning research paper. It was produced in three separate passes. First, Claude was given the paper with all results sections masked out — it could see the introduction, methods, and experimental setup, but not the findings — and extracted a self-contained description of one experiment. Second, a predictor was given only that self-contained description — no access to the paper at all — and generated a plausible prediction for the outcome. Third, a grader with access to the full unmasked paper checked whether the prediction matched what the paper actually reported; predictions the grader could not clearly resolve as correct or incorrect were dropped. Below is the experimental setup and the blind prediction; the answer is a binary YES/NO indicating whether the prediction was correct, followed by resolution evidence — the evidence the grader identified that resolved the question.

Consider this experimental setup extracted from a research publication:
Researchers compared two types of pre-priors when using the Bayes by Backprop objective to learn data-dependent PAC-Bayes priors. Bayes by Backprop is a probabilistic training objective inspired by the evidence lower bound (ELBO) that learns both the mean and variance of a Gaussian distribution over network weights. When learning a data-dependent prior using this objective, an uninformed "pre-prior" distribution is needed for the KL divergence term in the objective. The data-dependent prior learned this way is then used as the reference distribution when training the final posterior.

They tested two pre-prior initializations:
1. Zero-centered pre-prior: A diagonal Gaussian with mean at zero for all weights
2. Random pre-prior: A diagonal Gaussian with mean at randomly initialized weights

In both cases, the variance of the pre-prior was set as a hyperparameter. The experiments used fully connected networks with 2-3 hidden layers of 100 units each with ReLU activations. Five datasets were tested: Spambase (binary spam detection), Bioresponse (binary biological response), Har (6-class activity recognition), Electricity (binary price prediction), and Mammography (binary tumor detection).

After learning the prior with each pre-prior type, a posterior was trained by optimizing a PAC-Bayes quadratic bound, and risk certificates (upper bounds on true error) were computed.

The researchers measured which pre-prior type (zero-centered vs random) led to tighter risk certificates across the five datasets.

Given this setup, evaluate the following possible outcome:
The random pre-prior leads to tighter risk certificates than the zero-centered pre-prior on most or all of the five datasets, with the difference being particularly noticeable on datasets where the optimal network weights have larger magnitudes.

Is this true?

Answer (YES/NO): NO